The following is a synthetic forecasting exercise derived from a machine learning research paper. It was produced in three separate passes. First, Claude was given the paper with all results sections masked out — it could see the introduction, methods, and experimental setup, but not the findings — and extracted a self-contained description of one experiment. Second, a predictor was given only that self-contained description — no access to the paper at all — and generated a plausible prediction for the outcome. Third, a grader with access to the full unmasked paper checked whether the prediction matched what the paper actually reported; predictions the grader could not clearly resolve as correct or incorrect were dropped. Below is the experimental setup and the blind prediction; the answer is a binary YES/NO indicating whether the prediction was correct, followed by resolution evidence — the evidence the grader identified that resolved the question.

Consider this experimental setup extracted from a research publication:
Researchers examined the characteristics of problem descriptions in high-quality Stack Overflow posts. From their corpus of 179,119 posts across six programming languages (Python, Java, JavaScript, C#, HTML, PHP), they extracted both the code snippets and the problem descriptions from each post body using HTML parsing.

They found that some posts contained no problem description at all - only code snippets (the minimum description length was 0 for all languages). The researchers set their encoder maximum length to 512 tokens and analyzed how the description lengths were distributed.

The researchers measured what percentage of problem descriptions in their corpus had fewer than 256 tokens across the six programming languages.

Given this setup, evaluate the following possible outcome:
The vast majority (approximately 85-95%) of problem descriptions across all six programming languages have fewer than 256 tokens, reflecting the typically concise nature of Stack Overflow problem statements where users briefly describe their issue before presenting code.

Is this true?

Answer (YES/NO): NO